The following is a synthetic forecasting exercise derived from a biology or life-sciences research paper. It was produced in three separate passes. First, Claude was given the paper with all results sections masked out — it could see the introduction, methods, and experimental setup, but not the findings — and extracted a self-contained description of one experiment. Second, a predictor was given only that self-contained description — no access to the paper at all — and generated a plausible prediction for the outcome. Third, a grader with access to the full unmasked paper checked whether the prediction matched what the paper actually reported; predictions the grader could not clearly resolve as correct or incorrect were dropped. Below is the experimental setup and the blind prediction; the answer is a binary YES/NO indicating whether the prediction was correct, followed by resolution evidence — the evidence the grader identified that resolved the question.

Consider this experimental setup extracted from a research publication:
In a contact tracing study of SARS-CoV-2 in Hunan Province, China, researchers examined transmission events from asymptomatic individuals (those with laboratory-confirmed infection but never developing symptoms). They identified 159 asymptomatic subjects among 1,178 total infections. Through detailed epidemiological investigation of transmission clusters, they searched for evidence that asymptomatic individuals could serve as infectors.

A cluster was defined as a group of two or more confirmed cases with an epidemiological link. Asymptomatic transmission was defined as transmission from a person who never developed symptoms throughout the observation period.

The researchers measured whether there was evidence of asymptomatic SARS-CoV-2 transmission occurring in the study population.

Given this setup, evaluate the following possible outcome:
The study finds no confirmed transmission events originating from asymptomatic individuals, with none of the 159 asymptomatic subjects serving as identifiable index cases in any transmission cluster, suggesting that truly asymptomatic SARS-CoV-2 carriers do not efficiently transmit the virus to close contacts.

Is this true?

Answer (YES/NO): NO